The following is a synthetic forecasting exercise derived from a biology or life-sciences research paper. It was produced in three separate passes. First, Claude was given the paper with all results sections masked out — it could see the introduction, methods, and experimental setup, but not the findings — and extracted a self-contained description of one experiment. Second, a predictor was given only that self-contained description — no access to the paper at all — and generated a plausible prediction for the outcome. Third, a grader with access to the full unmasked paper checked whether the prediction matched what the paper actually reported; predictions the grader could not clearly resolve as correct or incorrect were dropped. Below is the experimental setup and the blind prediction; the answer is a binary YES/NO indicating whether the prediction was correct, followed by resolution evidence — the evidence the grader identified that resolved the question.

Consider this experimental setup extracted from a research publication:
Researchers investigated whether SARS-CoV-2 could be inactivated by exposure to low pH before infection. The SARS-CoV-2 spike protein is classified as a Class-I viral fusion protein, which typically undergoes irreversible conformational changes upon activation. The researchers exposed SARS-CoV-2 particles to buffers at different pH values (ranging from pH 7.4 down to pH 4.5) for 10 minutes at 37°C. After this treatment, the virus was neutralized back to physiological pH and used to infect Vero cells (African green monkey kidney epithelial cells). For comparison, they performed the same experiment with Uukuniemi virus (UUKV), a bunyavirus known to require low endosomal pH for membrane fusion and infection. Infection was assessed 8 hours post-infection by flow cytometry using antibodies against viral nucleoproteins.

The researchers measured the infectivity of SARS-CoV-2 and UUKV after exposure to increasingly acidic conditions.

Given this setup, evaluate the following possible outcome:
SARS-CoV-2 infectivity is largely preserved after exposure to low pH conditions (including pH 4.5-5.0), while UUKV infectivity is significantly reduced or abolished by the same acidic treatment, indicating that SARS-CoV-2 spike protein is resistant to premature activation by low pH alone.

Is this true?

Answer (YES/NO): NO